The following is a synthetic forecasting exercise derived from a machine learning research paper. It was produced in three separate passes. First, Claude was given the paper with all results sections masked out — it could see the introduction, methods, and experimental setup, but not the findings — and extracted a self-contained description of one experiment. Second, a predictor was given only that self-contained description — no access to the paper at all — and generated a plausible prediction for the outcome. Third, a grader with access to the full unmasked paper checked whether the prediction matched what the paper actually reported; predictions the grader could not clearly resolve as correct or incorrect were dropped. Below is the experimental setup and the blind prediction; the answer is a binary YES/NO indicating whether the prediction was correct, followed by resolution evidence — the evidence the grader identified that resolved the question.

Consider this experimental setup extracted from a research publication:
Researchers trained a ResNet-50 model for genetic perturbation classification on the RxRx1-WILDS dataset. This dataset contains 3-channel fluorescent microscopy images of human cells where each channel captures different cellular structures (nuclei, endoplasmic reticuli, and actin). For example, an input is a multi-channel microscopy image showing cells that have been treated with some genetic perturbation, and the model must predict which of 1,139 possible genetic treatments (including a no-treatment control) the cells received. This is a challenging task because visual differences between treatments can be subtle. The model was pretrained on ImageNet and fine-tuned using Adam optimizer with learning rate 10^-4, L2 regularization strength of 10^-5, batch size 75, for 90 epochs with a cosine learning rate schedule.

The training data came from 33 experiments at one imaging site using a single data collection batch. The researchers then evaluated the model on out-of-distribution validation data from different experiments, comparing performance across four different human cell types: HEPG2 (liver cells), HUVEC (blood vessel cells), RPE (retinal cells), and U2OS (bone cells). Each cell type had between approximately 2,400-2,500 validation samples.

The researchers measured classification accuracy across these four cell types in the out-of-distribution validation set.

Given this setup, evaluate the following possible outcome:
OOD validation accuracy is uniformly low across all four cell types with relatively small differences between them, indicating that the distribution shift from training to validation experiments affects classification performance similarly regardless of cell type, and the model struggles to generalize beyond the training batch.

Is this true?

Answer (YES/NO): NO